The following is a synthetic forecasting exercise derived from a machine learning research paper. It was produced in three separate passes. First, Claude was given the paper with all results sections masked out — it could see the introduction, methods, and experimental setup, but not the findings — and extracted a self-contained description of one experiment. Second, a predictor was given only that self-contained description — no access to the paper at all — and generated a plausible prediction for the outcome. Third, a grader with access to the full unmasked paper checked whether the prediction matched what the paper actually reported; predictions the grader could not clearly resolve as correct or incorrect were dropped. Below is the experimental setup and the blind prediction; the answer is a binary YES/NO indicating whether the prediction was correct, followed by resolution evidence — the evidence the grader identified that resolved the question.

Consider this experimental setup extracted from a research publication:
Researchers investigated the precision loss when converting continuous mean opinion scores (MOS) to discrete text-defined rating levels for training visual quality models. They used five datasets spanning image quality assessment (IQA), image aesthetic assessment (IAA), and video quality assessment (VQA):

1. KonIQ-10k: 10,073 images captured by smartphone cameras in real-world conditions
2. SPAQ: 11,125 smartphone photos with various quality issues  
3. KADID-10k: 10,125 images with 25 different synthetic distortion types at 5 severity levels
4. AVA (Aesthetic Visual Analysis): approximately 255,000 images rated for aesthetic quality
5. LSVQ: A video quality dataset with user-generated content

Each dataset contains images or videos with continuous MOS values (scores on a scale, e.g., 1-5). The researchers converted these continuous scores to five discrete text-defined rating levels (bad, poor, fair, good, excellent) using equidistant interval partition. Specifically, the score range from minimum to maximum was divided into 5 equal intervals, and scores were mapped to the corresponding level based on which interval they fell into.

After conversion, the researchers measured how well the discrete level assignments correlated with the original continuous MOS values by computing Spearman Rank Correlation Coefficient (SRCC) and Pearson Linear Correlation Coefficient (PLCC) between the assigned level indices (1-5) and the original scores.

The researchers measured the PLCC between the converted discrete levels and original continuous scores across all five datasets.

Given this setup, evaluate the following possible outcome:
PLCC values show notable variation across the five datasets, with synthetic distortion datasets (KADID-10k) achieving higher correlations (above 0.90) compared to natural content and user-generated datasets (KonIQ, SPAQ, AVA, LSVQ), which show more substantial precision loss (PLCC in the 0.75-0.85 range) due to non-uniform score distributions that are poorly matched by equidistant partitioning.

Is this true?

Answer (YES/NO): NO